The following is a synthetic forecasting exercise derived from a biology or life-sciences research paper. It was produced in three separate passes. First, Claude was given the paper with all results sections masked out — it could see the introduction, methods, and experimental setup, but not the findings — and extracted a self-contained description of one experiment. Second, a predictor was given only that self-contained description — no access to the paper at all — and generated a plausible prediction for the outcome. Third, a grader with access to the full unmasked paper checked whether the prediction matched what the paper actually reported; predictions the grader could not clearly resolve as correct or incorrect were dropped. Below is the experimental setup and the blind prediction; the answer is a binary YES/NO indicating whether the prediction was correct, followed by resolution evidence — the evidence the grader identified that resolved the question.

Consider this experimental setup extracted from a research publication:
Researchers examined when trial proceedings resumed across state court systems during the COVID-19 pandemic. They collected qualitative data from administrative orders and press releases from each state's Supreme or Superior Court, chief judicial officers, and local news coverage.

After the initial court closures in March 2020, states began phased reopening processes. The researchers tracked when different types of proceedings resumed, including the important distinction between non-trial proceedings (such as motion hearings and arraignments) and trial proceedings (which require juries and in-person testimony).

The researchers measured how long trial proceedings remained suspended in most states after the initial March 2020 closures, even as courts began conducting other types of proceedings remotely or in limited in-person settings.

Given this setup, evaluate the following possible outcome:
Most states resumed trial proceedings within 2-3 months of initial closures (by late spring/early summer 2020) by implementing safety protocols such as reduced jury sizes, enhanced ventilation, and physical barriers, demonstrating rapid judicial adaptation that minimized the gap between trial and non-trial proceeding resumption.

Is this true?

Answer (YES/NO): NO